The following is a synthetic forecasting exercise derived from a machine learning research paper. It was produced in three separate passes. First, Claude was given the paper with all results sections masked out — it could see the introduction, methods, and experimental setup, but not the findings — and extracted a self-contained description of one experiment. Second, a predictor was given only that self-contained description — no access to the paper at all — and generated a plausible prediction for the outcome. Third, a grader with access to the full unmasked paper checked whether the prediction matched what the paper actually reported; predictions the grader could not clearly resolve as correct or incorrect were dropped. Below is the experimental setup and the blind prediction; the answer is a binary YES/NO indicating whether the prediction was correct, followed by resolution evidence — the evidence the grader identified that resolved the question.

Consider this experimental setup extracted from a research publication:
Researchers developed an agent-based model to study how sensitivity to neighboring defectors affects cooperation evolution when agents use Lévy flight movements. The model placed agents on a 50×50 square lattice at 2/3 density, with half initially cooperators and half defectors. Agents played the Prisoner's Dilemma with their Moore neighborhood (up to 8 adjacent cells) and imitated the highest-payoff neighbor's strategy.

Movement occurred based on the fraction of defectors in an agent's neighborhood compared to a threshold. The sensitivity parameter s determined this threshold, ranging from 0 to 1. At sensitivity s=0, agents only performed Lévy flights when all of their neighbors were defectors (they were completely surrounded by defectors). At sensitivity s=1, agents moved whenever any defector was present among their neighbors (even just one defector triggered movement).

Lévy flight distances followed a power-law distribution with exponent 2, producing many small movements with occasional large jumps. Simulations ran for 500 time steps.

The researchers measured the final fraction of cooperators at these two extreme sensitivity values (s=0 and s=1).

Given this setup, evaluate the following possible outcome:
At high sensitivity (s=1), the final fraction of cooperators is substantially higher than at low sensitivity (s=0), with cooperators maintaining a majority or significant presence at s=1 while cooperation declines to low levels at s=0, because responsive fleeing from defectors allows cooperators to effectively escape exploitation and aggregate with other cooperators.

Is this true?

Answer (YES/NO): NO